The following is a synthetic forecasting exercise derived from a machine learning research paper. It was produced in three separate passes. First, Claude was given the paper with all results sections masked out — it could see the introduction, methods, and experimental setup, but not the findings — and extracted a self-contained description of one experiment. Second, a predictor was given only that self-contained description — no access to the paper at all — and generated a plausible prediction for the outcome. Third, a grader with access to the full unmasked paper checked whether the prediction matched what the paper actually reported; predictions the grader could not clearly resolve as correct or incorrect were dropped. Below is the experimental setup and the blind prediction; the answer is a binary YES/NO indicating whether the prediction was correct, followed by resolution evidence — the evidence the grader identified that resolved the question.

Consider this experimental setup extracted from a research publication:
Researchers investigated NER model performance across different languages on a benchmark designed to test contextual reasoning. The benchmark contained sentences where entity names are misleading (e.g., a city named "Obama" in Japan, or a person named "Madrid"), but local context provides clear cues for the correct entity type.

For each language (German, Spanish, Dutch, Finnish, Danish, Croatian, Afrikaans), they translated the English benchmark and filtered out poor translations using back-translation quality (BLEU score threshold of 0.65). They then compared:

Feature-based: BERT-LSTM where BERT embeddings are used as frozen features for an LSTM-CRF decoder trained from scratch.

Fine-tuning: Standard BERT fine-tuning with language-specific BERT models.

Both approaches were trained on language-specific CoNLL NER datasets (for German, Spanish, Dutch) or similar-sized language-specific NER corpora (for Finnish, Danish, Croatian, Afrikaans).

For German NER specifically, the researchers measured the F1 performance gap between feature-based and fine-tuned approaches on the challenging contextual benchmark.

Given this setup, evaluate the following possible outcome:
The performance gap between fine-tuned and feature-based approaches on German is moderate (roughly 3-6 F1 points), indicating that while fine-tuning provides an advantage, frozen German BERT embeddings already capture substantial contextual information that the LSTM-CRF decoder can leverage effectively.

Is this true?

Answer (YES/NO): NO